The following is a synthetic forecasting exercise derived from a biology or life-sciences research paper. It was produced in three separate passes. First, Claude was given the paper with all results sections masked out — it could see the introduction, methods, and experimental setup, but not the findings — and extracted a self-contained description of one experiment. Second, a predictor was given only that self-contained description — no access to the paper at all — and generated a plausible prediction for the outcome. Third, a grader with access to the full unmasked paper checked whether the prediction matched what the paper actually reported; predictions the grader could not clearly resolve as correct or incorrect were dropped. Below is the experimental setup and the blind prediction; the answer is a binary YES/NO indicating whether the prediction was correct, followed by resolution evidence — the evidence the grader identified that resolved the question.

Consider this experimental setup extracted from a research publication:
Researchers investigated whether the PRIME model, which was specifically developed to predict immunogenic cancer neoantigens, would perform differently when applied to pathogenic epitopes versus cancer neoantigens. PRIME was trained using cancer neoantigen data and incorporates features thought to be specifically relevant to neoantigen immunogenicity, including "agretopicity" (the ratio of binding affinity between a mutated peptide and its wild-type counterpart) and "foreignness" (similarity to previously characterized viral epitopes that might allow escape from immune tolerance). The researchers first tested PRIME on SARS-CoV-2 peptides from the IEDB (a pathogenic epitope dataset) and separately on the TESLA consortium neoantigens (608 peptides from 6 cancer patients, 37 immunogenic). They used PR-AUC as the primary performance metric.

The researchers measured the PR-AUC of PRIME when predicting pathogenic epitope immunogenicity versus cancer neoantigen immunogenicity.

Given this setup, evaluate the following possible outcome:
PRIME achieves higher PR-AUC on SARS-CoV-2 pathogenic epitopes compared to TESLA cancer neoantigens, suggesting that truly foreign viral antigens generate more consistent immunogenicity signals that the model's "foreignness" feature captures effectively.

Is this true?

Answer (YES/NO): NO